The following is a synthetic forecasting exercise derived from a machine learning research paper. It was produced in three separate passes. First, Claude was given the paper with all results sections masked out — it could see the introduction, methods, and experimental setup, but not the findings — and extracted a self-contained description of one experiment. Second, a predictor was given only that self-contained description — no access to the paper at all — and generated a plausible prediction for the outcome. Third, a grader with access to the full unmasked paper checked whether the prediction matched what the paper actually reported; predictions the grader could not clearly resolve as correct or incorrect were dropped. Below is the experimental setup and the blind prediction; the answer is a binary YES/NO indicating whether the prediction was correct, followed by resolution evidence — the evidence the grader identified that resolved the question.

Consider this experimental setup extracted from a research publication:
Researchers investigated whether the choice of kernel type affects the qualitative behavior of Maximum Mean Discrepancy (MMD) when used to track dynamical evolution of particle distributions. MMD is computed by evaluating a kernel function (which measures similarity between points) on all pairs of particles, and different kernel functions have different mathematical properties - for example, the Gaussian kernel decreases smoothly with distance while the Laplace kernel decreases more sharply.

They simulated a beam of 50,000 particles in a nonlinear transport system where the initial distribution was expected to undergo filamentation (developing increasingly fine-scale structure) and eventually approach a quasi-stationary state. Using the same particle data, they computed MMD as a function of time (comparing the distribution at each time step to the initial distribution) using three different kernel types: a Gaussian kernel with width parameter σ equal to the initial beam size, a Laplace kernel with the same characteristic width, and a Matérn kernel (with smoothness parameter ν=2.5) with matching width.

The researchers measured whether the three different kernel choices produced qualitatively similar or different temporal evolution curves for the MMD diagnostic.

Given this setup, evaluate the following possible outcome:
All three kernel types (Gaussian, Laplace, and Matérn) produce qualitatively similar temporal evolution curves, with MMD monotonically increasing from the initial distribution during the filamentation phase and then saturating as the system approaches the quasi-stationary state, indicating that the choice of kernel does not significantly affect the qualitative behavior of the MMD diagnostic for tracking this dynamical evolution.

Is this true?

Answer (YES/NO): YES